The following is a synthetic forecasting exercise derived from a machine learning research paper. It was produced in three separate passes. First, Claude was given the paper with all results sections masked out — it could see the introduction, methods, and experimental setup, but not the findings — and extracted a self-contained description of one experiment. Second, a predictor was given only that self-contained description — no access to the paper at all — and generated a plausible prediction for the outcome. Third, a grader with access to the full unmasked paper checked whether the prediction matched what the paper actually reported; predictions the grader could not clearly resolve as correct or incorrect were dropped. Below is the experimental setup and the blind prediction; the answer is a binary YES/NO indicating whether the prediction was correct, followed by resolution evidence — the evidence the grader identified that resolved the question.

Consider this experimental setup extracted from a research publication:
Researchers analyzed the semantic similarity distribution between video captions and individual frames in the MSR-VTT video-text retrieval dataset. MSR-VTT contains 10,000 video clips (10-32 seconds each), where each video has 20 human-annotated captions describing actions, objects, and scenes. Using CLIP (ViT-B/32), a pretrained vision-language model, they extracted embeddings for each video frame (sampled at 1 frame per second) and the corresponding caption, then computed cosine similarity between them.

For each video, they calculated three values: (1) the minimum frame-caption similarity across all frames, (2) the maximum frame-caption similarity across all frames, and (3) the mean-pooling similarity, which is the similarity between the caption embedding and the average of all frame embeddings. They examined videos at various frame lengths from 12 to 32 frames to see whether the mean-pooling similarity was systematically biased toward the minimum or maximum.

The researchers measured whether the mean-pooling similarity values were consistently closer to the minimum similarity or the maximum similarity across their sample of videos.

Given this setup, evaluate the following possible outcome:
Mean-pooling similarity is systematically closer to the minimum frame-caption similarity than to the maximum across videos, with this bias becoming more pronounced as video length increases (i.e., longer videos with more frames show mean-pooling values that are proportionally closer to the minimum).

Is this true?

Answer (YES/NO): NO